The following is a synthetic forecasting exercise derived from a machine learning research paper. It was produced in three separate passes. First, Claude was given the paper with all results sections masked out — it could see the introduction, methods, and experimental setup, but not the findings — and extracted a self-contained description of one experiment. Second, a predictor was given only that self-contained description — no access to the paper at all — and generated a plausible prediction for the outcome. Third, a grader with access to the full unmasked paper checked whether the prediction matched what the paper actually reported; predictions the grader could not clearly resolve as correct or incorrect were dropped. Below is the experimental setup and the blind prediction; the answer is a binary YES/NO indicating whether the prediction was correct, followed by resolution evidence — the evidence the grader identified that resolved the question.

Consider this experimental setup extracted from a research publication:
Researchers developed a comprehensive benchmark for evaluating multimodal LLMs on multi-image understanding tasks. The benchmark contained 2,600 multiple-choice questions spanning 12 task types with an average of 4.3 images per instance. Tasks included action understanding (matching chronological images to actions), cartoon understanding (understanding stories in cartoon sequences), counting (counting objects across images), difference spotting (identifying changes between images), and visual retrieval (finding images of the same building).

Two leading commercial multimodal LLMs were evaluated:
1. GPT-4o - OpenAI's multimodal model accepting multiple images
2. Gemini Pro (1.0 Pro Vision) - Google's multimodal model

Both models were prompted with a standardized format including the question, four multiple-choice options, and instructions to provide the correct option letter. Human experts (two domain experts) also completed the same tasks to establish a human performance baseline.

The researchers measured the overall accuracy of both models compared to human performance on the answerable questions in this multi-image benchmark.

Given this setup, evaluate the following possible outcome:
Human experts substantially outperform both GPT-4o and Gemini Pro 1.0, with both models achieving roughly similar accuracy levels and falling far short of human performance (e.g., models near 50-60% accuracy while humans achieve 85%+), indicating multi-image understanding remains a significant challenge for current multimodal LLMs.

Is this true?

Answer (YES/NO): NO